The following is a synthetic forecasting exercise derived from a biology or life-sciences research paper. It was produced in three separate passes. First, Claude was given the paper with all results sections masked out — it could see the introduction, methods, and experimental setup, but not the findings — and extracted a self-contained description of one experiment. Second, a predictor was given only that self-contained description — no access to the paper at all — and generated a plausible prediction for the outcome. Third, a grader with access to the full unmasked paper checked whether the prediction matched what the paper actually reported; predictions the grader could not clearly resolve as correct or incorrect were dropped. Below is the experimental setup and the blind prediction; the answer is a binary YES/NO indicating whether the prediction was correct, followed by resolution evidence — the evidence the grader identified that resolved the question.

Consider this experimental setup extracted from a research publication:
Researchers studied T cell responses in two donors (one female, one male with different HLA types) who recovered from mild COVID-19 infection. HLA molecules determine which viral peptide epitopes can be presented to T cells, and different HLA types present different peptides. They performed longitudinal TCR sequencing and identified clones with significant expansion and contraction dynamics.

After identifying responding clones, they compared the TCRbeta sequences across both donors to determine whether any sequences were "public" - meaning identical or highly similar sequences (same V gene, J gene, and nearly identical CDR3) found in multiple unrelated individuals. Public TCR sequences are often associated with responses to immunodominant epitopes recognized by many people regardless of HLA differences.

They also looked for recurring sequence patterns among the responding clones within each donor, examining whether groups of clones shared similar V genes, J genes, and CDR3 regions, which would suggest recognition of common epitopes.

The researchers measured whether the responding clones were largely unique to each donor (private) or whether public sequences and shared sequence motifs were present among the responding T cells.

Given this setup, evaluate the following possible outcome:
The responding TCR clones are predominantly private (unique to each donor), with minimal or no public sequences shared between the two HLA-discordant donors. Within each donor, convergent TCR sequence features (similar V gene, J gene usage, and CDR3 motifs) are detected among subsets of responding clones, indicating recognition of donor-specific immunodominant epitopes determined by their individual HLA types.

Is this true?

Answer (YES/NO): YES